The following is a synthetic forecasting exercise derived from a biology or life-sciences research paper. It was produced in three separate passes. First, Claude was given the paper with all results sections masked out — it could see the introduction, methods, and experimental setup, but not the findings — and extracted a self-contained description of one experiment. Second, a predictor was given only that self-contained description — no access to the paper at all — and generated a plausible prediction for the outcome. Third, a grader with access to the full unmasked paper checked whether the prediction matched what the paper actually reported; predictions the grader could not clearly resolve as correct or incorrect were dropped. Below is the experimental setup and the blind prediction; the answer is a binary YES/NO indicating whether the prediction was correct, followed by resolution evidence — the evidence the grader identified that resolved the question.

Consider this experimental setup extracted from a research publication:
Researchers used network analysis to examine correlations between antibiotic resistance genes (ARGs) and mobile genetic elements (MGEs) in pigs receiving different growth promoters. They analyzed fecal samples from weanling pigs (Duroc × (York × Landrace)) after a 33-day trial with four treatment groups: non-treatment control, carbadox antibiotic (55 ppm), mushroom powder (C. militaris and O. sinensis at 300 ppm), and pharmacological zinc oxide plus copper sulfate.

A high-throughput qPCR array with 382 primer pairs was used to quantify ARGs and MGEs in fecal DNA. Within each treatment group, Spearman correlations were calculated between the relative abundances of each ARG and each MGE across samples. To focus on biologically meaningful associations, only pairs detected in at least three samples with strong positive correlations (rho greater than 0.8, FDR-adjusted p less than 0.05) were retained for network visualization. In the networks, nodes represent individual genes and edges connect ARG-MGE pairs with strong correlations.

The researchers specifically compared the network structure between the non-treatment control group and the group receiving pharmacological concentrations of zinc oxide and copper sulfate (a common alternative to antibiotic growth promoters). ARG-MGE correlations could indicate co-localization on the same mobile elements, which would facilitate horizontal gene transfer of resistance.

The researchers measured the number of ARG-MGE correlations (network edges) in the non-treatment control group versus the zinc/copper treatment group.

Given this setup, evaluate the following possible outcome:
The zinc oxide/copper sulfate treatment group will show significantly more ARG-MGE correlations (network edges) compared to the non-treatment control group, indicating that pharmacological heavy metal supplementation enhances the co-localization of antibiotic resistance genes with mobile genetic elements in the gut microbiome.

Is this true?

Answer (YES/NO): YES